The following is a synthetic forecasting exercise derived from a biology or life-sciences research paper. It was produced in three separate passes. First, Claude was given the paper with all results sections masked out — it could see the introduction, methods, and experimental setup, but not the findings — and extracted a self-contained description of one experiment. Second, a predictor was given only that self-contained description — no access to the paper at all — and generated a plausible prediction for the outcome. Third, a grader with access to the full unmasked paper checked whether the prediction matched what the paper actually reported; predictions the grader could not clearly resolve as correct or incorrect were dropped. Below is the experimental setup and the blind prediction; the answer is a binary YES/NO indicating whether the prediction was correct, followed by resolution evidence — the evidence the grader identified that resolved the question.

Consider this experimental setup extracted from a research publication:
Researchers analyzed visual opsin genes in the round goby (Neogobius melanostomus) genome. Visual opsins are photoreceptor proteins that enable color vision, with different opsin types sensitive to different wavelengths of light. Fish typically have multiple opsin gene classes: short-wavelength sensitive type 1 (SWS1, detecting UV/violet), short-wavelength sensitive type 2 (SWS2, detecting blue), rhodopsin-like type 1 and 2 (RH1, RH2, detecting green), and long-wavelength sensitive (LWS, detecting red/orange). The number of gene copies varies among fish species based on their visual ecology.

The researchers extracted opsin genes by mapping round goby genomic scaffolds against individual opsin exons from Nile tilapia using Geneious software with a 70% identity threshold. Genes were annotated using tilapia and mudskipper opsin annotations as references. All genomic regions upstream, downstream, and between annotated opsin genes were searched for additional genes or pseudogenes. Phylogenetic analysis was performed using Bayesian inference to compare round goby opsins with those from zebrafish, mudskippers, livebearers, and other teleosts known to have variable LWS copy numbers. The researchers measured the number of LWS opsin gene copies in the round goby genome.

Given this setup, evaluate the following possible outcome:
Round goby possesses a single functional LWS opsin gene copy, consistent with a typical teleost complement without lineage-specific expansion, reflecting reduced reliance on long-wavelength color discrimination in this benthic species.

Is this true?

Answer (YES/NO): NO